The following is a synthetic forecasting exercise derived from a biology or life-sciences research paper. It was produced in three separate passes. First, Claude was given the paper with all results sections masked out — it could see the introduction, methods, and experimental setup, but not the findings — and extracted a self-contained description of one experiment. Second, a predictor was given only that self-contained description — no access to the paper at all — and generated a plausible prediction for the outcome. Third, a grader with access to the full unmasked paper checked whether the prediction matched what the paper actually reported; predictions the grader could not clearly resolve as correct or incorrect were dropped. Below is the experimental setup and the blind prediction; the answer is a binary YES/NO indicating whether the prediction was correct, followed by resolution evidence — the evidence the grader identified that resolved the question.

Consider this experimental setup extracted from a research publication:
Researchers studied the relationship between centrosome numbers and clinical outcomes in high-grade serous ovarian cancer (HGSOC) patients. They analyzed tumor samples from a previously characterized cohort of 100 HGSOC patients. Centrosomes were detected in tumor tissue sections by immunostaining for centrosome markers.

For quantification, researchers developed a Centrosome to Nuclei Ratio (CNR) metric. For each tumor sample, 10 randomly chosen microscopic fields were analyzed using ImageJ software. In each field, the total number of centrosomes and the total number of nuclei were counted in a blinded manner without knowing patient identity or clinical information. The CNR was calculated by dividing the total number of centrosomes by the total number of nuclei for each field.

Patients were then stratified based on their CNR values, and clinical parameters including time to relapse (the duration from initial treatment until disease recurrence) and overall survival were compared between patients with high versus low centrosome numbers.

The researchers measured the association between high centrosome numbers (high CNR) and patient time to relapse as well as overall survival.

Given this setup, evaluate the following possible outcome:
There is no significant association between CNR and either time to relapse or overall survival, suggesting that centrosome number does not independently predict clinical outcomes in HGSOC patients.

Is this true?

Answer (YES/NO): NO